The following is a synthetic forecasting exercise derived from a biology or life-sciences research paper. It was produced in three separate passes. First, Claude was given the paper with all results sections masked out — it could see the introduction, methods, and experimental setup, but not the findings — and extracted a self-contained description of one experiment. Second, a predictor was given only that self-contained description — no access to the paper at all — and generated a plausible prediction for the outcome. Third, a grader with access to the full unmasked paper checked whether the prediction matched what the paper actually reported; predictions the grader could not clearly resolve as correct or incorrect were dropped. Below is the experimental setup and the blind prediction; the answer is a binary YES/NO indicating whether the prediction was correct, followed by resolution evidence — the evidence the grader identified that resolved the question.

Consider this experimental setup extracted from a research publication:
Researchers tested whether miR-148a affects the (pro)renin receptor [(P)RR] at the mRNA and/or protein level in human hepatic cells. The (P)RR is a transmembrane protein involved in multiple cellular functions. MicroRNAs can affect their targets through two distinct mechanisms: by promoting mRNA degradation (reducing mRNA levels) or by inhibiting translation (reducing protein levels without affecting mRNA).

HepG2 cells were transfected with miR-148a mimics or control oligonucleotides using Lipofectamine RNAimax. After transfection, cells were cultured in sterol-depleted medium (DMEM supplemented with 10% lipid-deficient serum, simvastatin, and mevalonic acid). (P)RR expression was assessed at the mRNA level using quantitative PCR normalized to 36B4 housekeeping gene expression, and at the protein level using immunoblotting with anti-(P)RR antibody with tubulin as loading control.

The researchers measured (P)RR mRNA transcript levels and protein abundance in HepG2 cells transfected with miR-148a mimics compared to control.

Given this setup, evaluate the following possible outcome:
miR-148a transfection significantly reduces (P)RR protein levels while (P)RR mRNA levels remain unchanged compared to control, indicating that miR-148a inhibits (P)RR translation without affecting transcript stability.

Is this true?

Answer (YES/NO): NO